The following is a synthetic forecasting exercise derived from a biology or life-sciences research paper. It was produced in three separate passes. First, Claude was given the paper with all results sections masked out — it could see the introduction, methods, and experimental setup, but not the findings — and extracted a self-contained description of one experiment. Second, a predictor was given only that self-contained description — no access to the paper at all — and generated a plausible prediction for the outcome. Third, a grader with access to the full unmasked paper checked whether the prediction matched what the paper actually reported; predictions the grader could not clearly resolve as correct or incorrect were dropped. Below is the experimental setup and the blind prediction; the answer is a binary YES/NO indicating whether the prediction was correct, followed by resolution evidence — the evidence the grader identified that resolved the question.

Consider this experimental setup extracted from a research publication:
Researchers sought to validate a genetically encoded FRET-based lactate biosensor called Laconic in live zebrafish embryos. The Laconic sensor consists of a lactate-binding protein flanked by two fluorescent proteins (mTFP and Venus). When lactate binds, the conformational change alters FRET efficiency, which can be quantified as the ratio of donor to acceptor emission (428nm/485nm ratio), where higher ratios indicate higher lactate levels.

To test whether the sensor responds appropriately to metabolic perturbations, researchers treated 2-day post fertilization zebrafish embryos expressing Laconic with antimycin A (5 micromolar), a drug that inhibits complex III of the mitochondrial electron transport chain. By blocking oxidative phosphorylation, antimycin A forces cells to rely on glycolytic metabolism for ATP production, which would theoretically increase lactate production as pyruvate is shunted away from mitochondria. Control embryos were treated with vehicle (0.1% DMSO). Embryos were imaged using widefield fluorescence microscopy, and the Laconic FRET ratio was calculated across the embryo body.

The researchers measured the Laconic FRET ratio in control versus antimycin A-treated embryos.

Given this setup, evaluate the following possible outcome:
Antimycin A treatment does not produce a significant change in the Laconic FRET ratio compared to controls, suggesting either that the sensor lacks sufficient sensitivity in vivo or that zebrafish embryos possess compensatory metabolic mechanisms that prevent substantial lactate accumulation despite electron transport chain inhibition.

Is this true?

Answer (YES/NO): NO